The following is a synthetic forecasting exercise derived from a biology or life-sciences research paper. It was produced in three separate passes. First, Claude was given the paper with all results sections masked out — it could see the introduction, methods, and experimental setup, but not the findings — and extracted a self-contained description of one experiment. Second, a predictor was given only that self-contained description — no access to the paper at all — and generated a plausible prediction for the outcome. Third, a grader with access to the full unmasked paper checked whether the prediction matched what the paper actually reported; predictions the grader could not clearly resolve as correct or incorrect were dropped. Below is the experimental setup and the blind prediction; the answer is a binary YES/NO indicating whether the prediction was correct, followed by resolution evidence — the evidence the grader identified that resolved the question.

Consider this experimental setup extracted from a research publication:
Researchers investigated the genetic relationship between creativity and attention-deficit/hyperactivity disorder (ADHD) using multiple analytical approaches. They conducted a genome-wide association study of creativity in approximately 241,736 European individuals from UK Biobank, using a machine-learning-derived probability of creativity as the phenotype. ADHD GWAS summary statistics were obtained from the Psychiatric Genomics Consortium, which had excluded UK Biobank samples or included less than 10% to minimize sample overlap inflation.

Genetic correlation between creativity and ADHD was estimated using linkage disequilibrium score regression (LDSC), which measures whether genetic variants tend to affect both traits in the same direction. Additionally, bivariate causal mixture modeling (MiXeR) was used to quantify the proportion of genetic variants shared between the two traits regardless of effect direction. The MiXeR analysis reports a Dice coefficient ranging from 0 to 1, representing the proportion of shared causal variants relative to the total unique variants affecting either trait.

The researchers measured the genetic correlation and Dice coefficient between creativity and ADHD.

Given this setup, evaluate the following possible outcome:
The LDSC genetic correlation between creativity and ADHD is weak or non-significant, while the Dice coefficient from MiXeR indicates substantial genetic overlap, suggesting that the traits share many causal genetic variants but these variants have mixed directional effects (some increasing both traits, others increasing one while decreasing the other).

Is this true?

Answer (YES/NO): NO